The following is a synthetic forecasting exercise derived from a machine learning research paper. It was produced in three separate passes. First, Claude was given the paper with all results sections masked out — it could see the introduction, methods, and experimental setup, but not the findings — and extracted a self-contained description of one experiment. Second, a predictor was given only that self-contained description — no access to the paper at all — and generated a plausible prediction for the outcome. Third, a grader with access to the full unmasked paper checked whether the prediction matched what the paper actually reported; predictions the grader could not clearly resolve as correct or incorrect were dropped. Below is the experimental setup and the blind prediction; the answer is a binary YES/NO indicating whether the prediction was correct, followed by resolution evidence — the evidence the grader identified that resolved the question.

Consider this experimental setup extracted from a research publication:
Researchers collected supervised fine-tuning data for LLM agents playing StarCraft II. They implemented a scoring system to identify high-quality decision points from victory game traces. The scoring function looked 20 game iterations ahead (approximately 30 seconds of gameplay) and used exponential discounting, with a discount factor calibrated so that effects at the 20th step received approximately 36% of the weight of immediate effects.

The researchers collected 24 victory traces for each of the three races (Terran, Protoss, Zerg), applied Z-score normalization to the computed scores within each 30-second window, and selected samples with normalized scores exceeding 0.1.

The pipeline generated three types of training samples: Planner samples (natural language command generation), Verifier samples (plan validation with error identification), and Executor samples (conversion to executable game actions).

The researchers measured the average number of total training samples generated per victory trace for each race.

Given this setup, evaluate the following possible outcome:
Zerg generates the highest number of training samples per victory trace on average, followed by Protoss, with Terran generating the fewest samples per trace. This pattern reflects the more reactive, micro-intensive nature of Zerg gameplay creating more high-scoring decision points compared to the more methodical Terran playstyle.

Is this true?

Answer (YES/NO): YES